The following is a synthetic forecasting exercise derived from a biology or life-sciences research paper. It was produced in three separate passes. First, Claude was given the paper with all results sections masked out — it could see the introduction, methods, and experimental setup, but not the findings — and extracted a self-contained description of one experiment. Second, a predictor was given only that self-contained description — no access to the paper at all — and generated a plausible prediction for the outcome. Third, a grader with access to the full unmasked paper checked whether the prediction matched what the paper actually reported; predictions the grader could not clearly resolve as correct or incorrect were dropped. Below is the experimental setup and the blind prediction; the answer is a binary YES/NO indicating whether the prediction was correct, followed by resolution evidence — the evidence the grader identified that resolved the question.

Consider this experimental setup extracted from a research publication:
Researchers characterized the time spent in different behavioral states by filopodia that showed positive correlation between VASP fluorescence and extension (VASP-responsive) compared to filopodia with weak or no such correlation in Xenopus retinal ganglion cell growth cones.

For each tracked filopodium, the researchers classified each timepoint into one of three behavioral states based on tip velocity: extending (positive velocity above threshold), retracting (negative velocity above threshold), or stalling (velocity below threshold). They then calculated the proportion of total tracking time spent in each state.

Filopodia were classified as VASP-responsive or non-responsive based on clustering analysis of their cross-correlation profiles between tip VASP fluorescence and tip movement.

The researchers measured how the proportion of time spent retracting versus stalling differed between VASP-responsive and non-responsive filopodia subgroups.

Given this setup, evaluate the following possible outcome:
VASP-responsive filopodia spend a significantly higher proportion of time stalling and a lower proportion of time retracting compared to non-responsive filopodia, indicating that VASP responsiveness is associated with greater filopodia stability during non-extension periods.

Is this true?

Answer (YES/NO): NO